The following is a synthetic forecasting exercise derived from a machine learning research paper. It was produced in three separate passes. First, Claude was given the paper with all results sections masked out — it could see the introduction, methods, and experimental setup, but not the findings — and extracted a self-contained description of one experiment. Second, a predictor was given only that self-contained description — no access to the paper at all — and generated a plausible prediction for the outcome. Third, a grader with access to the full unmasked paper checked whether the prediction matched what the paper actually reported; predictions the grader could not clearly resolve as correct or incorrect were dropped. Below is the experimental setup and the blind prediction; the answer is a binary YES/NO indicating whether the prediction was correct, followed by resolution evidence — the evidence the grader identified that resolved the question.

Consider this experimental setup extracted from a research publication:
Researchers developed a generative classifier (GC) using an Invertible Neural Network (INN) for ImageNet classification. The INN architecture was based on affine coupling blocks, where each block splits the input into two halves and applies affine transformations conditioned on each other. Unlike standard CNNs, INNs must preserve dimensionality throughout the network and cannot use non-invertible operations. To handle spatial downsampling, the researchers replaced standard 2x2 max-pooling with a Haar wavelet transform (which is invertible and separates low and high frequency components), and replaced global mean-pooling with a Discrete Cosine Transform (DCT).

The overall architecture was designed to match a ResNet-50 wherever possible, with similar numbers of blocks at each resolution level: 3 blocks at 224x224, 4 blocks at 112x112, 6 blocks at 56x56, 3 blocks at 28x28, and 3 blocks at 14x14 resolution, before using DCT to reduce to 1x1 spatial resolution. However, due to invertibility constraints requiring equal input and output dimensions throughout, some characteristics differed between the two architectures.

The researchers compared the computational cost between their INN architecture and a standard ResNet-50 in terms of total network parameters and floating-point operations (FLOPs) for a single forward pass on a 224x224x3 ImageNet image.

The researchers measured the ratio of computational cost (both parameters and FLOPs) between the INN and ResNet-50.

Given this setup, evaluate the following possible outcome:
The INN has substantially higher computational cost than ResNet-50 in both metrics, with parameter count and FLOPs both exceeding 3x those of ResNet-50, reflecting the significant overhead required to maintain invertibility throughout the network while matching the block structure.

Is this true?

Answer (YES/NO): NO